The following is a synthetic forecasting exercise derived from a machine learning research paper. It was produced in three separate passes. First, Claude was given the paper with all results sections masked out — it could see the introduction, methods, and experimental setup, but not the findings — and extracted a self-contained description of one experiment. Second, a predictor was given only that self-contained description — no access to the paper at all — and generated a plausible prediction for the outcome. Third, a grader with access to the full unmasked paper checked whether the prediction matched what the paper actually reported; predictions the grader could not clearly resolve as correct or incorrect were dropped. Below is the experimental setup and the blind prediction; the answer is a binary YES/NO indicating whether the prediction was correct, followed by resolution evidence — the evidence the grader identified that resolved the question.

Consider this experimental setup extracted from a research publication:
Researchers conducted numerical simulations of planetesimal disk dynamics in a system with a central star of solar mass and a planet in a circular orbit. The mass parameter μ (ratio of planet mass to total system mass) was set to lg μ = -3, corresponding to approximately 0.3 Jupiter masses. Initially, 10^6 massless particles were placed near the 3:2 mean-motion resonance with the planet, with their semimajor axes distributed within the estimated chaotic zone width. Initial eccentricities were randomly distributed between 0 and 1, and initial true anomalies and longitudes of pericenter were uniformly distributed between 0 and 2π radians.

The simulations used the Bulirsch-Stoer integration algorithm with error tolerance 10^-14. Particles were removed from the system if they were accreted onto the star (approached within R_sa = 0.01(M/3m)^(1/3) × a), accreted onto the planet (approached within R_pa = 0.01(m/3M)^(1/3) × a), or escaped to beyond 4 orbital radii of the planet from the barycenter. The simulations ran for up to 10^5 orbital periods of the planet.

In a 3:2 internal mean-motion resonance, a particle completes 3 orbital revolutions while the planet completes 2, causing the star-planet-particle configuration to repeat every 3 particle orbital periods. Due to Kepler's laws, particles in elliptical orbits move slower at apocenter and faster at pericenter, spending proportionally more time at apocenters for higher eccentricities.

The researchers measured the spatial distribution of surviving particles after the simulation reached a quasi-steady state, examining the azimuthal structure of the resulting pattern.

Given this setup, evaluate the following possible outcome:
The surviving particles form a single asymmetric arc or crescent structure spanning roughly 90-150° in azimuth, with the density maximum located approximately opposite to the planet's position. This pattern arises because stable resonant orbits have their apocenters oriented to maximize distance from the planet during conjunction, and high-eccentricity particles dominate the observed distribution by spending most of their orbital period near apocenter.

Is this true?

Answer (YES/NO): NO